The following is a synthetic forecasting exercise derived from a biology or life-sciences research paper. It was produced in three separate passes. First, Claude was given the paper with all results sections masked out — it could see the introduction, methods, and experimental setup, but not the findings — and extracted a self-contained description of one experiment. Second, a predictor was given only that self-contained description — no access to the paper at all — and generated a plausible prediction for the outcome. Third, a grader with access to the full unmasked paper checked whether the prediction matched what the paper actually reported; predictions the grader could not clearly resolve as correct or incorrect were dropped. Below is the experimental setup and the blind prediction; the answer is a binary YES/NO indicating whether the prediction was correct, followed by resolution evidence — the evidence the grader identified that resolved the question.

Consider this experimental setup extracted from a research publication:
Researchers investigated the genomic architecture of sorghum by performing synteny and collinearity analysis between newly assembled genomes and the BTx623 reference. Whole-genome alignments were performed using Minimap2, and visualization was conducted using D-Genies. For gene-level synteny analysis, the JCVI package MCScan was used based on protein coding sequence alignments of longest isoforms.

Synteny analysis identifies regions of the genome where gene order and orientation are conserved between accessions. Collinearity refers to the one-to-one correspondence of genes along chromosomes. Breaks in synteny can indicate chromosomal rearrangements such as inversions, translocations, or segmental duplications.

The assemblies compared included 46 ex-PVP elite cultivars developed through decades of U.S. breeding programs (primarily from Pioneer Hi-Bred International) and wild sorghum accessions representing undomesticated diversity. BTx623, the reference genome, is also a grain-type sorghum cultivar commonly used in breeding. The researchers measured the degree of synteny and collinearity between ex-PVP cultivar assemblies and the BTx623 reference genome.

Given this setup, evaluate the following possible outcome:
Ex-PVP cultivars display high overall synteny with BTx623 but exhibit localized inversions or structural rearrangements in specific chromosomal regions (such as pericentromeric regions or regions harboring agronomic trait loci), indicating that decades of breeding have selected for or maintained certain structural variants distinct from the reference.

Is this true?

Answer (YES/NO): YES